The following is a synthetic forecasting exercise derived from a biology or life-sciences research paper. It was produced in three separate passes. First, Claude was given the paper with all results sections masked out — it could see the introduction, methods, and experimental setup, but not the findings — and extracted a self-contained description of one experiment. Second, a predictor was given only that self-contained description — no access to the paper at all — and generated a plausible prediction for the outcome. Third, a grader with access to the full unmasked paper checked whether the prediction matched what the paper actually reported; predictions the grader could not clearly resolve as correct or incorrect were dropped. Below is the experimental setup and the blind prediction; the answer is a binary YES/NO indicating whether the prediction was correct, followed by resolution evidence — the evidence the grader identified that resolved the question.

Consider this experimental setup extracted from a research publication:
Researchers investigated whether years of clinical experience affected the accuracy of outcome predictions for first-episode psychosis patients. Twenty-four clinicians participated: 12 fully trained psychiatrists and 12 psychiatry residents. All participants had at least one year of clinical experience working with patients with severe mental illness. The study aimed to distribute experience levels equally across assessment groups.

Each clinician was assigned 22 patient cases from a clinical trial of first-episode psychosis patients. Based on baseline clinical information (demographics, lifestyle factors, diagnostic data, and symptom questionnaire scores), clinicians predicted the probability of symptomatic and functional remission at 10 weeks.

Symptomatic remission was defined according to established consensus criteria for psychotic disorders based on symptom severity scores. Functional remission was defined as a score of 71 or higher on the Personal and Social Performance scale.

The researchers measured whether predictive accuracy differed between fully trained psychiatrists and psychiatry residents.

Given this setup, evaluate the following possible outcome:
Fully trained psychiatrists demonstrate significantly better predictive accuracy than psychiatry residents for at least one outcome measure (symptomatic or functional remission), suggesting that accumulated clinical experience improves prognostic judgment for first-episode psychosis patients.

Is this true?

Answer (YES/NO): NO